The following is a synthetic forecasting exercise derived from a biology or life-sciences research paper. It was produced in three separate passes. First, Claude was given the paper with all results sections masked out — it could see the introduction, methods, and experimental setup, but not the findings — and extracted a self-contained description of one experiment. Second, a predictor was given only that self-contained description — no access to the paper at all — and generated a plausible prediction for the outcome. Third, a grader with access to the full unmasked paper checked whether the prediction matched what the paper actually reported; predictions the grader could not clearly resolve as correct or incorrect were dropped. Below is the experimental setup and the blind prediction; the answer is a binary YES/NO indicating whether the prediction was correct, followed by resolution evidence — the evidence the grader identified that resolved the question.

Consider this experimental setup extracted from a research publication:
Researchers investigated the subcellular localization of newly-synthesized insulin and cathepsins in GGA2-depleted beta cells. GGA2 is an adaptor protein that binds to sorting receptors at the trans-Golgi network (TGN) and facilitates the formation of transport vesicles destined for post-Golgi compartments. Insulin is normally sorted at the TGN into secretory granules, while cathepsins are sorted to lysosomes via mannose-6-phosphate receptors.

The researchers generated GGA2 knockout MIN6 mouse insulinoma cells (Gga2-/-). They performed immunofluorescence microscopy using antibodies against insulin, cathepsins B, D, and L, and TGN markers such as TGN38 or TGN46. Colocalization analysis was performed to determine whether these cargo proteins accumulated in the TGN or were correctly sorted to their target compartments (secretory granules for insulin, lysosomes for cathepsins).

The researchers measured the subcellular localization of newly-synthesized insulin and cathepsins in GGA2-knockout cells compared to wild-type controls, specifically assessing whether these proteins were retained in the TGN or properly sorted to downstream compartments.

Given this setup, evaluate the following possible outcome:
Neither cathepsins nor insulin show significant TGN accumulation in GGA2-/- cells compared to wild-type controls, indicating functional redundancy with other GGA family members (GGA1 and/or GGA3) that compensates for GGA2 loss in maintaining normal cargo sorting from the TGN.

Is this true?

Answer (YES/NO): NO